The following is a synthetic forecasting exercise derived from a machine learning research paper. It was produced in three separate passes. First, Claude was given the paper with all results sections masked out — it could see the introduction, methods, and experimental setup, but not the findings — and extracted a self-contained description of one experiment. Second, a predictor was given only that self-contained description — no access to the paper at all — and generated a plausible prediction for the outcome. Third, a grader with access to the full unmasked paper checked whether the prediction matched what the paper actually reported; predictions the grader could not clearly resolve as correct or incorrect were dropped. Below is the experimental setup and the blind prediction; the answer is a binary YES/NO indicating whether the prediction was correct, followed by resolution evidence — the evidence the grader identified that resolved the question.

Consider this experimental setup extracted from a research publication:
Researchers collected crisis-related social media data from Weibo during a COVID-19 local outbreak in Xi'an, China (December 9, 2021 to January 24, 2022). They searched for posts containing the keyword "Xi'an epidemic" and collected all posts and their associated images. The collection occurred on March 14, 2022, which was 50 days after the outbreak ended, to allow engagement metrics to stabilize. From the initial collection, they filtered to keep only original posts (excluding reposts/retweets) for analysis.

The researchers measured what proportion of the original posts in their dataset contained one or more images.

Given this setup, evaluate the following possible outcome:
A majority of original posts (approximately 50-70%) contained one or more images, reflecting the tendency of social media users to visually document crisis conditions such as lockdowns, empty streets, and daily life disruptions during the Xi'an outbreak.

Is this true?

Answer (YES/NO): NO